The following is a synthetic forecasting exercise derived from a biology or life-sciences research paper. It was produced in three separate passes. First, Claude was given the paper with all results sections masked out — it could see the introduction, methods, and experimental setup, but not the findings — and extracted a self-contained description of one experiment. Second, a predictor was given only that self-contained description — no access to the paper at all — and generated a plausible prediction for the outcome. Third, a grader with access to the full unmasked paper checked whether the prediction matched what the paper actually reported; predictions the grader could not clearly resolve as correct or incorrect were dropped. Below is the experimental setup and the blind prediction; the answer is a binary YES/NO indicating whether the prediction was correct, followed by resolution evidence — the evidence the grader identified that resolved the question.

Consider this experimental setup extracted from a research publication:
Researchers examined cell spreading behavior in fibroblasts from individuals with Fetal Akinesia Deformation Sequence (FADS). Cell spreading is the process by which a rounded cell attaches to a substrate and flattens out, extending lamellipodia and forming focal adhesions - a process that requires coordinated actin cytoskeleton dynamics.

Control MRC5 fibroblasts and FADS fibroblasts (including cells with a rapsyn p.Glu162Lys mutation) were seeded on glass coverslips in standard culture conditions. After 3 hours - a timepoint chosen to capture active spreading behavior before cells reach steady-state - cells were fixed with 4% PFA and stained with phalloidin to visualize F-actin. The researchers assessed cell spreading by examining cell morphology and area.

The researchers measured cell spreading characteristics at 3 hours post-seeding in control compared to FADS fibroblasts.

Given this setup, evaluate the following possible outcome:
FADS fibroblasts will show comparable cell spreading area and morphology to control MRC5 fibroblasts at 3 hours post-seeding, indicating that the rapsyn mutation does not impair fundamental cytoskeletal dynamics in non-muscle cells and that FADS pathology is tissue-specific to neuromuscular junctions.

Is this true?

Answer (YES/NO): NO